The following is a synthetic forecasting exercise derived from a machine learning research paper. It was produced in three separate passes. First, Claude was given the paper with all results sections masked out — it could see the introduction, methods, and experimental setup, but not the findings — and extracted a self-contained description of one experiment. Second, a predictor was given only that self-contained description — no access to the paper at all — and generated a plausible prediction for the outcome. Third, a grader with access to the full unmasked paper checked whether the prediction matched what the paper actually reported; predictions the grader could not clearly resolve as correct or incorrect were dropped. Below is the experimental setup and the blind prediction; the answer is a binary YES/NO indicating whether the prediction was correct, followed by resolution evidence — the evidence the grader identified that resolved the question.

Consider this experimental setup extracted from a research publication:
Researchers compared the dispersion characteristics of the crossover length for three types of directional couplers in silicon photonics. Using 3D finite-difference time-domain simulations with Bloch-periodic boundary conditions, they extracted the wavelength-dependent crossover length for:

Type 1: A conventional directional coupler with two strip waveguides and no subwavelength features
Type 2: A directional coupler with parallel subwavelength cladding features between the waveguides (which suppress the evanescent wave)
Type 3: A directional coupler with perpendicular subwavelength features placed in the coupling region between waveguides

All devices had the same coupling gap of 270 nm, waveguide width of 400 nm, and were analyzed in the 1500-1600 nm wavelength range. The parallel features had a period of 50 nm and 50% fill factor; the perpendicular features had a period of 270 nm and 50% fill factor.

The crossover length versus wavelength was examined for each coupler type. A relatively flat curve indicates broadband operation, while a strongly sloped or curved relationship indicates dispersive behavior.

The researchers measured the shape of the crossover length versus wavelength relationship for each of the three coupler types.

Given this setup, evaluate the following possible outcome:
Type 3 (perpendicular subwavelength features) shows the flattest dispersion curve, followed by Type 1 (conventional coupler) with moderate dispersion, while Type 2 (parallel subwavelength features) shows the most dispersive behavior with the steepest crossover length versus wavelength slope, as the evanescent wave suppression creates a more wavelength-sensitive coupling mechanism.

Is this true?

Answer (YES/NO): NO